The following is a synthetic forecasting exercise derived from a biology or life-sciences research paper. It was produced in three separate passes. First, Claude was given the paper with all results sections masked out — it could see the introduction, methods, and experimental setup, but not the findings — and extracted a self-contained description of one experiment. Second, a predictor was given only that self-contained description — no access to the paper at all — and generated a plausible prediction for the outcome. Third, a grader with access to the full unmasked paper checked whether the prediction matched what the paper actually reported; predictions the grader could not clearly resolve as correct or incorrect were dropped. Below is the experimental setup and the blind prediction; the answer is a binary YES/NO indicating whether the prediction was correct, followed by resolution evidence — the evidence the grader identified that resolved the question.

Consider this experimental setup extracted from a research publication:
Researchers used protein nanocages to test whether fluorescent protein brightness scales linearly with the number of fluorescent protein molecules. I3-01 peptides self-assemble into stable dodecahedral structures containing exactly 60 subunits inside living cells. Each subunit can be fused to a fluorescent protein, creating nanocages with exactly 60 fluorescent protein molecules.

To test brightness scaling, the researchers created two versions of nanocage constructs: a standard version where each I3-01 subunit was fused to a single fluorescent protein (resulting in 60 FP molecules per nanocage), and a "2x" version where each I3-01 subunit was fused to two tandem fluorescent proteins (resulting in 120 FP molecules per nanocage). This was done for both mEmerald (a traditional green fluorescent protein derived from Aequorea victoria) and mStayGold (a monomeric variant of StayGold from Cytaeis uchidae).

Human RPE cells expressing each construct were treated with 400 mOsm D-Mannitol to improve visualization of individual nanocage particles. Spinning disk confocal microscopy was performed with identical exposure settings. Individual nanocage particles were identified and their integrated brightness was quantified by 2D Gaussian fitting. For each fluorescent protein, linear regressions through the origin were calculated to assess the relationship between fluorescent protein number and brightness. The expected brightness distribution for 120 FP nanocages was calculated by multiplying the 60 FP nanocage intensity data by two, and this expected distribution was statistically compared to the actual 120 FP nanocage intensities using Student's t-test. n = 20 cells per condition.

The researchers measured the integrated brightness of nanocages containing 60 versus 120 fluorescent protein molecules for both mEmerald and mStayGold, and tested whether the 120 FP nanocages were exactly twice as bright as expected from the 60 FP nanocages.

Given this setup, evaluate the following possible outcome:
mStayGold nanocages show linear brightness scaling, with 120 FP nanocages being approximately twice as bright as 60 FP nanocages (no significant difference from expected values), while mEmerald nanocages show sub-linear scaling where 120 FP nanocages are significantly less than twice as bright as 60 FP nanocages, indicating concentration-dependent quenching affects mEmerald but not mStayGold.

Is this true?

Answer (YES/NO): NO